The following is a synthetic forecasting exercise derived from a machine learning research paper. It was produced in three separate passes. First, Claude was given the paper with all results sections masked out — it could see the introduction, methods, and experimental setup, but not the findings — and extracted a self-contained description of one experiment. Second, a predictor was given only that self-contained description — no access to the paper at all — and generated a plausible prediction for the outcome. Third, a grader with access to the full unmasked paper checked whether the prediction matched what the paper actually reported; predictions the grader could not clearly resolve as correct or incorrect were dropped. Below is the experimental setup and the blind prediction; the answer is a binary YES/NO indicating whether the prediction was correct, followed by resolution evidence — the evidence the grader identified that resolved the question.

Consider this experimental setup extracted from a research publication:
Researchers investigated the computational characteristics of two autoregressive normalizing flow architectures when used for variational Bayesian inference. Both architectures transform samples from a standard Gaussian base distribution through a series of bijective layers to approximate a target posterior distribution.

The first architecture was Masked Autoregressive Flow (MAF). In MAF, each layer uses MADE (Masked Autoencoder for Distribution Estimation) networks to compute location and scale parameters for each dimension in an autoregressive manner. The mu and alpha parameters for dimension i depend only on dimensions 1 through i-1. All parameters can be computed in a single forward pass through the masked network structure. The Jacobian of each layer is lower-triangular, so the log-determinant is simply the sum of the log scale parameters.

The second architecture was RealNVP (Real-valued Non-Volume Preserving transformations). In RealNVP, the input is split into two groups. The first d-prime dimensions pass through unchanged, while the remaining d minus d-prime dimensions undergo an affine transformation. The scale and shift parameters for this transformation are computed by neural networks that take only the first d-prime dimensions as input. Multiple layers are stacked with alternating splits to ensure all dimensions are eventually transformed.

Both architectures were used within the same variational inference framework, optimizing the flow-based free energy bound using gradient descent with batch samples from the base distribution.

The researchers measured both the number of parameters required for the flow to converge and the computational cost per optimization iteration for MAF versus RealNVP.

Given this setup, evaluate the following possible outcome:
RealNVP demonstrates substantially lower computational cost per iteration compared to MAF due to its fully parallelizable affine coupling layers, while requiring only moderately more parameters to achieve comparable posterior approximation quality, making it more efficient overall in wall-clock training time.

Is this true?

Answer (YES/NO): NO